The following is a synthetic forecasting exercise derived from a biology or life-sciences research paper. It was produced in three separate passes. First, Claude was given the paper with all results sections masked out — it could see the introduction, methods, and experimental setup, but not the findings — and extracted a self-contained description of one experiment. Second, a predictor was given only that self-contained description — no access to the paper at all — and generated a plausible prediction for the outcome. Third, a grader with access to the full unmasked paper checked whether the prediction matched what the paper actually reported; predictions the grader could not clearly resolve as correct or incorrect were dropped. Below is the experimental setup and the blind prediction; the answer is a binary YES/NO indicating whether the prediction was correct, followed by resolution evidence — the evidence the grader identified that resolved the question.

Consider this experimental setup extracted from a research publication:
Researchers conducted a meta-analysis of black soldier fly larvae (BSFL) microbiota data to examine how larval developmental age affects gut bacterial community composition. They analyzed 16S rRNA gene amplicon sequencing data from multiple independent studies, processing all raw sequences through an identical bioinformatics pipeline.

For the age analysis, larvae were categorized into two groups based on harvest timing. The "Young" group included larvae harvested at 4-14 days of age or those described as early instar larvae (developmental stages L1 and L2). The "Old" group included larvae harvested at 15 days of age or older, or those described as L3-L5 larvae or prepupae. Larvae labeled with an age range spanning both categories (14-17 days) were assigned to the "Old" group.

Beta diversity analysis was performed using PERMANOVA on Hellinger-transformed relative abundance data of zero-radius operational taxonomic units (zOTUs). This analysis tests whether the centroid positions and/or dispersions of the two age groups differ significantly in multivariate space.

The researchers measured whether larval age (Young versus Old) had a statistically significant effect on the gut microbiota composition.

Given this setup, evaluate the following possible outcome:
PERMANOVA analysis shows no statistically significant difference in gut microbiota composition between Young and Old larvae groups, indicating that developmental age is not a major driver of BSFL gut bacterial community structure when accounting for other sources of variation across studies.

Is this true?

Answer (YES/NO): NO